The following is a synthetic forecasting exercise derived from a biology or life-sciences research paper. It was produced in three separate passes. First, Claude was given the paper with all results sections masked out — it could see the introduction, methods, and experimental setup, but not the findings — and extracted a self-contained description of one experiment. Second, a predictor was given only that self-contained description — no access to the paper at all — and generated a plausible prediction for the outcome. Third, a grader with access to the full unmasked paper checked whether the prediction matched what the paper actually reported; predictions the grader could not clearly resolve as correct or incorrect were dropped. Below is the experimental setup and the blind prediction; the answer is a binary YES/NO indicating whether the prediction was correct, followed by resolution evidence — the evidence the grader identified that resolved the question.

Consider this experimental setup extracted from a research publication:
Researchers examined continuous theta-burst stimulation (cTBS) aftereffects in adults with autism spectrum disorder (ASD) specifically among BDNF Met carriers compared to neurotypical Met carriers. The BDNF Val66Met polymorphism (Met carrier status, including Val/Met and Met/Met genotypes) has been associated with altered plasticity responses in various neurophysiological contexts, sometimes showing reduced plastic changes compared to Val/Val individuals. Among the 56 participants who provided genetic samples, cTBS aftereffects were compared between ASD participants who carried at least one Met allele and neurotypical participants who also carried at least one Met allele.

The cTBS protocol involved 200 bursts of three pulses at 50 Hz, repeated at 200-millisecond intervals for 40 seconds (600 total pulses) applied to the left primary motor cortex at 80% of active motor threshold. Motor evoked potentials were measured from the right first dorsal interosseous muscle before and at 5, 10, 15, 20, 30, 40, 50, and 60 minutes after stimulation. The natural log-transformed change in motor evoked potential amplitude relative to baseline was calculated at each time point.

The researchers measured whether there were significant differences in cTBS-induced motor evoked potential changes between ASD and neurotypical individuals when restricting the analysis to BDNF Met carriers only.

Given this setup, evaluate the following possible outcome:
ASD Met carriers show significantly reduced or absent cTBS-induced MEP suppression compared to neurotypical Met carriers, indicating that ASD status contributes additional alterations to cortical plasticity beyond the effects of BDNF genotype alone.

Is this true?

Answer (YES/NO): NO